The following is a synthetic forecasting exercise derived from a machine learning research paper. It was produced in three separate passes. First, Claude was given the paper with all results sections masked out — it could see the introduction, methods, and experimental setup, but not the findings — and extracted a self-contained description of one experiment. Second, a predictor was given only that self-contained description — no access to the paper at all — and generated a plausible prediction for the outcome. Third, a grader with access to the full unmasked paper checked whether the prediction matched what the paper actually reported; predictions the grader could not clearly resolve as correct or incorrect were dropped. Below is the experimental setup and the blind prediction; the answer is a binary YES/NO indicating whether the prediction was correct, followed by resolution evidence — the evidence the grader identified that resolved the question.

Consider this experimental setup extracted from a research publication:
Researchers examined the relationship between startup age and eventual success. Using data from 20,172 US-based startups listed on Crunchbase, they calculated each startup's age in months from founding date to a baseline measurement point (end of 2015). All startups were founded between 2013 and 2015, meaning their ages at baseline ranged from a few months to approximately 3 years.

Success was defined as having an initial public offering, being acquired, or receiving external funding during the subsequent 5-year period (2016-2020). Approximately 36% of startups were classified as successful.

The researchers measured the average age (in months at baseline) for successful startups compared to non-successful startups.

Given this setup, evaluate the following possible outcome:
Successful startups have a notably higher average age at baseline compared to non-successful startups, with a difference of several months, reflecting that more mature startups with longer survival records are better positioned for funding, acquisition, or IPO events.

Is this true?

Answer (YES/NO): NO